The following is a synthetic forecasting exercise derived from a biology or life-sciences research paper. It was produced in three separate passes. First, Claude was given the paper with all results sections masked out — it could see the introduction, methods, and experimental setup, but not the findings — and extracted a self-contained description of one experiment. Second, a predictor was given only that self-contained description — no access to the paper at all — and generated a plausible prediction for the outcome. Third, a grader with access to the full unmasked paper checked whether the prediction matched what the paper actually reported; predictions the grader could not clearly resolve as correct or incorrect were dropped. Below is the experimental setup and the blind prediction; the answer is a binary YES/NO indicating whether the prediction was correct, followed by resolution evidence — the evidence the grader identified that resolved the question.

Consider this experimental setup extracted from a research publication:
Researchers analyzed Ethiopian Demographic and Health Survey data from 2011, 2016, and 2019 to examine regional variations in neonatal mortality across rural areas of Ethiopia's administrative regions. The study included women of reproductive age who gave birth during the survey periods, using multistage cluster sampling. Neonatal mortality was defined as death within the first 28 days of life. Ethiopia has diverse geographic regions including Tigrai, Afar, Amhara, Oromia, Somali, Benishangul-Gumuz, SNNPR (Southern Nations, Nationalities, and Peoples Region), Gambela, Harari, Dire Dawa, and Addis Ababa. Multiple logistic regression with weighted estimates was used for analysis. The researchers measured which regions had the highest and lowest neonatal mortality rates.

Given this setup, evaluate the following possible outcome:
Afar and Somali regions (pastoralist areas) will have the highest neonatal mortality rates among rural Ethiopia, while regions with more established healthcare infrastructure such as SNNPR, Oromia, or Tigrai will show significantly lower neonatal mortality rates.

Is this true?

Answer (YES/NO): NO